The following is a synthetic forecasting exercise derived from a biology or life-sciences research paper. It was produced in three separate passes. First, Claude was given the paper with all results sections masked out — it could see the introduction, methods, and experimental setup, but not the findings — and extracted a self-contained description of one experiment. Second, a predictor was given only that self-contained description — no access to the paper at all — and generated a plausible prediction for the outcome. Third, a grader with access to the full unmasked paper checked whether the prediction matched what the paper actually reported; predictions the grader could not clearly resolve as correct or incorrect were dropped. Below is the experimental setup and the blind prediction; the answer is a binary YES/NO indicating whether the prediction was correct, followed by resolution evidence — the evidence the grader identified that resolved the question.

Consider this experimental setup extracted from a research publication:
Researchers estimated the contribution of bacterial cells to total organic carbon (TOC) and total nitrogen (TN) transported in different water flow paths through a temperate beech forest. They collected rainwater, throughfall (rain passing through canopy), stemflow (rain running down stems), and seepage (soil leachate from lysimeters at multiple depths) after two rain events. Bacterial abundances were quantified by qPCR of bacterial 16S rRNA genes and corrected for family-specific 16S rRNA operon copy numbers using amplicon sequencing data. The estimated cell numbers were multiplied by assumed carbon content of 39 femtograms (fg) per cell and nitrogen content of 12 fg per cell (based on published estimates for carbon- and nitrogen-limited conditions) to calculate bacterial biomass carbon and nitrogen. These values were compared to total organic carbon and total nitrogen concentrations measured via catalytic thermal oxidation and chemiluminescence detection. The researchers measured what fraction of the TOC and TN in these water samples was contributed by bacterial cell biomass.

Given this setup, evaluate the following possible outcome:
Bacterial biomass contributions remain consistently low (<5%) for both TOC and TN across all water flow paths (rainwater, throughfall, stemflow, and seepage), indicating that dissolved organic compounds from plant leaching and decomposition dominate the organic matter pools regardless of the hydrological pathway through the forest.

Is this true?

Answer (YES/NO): NO